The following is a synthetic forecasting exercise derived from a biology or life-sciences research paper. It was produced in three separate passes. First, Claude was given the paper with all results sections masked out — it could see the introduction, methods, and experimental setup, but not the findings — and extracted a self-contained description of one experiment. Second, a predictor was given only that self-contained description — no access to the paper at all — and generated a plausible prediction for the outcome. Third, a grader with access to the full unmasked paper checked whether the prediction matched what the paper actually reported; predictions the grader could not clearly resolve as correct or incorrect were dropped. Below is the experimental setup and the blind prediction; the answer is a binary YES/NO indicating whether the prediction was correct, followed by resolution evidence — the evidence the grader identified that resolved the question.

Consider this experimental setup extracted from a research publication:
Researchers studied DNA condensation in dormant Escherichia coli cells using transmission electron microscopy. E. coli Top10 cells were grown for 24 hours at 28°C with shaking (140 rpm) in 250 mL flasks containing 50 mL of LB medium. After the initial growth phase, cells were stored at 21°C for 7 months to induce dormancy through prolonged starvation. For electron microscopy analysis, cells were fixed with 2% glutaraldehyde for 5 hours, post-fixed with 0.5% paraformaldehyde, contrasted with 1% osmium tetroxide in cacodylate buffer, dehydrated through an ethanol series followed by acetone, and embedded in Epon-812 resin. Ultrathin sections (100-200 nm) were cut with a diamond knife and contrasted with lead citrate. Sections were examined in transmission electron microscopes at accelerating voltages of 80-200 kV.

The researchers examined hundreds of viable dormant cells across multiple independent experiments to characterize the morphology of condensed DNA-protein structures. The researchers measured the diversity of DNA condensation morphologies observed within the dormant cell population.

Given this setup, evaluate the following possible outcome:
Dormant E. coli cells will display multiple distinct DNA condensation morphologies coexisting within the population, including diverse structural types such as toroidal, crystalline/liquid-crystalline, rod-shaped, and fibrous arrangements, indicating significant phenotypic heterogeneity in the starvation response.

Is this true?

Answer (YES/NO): NO